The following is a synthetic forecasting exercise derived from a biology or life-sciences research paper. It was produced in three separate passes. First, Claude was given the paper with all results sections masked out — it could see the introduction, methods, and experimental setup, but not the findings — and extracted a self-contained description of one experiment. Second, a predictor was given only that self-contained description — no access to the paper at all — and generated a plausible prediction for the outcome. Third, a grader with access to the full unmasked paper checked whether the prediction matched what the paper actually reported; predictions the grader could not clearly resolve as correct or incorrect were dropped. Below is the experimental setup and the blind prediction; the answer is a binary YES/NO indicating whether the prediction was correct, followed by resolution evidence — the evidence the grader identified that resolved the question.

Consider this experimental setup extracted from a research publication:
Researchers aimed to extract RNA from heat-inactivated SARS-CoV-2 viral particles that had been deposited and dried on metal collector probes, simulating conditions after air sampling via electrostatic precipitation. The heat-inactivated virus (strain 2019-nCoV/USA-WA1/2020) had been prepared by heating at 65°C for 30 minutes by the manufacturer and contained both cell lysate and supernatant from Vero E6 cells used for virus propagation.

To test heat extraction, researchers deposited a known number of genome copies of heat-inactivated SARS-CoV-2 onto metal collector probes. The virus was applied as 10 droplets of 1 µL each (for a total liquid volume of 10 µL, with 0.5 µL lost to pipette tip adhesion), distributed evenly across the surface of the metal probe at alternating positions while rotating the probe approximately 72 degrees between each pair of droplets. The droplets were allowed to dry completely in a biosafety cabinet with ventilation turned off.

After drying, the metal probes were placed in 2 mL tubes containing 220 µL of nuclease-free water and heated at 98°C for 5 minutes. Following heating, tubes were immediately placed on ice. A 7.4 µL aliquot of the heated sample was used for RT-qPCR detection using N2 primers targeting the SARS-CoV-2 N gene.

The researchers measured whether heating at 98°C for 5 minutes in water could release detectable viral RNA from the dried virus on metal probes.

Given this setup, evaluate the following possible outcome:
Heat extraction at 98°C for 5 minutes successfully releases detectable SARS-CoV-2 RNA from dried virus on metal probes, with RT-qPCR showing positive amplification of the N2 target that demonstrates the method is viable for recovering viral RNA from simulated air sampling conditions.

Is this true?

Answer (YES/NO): YES